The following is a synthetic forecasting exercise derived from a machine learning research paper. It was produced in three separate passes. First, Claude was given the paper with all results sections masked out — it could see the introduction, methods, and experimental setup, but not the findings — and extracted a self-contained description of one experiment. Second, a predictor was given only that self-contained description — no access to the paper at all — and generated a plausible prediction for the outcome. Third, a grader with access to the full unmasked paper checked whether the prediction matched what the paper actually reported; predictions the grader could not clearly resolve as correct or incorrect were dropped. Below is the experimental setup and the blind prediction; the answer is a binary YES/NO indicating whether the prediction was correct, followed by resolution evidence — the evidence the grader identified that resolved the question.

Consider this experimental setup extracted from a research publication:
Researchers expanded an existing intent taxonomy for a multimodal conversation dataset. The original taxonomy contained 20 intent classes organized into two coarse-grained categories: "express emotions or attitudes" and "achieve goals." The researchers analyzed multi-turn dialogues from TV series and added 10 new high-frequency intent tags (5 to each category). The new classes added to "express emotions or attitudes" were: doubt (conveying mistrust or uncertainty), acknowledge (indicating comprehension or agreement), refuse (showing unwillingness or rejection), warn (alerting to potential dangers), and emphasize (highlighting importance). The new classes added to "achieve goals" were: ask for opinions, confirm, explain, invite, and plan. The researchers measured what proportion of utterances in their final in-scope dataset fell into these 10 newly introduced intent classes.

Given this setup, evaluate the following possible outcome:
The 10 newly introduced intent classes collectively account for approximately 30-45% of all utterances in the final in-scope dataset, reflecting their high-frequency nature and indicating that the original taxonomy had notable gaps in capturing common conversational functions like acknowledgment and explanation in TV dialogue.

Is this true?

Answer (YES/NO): YES